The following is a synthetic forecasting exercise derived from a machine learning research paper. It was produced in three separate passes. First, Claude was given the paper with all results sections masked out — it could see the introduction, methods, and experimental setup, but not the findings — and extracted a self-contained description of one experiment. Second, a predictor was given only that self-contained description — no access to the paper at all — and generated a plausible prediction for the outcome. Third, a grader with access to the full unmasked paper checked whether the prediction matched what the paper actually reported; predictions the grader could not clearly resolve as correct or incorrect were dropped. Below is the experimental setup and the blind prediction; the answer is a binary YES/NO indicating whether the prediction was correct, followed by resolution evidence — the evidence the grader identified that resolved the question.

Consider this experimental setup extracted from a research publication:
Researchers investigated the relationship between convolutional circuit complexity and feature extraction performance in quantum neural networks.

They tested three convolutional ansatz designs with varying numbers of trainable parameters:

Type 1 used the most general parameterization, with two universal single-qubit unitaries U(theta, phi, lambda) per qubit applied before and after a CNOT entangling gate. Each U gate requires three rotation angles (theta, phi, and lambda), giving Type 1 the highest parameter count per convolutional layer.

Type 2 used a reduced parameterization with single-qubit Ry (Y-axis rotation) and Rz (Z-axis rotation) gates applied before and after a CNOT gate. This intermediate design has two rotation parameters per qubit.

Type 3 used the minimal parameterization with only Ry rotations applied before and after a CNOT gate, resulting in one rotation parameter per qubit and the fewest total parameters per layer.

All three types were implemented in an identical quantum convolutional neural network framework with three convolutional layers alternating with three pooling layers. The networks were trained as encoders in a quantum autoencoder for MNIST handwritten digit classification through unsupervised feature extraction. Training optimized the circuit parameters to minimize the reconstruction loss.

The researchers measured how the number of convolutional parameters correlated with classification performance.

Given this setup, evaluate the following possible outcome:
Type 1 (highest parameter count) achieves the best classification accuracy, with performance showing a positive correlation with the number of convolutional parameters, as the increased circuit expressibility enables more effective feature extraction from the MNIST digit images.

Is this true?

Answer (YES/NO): YES